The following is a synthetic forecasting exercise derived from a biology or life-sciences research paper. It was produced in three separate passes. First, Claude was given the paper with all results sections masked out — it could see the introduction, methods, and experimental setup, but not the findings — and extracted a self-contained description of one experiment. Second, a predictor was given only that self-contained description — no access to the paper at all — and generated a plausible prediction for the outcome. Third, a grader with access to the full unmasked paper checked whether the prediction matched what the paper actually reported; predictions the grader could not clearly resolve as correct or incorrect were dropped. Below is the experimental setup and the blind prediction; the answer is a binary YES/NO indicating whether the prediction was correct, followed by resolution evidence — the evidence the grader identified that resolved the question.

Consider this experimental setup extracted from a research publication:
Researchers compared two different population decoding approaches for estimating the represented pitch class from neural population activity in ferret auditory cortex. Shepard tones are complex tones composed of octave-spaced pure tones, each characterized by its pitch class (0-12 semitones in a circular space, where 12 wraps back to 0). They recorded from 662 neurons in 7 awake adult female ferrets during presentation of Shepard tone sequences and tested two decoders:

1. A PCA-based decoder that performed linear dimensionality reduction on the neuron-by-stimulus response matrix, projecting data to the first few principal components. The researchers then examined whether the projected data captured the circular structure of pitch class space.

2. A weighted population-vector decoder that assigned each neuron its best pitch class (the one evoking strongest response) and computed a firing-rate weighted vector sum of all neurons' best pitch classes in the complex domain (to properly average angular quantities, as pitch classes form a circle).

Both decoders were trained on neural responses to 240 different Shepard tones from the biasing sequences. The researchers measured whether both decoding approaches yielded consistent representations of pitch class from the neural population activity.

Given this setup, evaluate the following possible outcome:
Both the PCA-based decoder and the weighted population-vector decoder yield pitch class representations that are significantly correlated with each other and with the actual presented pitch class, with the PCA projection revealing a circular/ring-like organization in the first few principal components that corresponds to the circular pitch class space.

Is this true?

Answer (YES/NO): YES